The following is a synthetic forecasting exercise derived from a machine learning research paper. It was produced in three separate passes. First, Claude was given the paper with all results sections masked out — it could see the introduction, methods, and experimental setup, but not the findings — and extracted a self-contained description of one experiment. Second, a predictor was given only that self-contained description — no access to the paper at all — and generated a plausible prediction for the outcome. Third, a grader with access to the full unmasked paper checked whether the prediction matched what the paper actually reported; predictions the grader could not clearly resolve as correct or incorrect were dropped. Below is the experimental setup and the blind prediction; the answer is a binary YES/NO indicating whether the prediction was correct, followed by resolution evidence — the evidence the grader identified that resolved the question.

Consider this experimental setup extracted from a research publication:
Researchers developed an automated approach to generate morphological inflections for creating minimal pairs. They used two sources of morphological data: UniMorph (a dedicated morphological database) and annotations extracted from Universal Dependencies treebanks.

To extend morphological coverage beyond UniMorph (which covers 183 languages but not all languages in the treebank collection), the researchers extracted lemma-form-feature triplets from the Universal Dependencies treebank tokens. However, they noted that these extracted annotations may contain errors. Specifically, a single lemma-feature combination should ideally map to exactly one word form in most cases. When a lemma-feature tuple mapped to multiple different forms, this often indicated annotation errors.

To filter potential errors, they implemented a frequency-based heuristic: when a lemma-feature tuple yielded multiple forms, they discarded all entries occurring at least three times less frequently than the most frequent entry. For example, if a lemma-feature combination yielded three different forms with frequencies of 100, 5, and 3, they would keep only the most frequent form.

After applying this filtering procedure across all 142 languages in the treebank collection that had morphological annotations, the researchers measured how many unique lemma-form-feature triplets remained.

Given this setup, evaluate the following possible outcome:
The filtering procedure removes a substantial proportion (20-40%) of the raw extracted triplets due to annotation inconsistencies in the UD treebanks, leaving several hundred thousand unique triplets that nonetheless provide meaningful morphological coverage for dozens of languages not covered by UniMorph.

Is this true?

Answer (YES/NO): NO